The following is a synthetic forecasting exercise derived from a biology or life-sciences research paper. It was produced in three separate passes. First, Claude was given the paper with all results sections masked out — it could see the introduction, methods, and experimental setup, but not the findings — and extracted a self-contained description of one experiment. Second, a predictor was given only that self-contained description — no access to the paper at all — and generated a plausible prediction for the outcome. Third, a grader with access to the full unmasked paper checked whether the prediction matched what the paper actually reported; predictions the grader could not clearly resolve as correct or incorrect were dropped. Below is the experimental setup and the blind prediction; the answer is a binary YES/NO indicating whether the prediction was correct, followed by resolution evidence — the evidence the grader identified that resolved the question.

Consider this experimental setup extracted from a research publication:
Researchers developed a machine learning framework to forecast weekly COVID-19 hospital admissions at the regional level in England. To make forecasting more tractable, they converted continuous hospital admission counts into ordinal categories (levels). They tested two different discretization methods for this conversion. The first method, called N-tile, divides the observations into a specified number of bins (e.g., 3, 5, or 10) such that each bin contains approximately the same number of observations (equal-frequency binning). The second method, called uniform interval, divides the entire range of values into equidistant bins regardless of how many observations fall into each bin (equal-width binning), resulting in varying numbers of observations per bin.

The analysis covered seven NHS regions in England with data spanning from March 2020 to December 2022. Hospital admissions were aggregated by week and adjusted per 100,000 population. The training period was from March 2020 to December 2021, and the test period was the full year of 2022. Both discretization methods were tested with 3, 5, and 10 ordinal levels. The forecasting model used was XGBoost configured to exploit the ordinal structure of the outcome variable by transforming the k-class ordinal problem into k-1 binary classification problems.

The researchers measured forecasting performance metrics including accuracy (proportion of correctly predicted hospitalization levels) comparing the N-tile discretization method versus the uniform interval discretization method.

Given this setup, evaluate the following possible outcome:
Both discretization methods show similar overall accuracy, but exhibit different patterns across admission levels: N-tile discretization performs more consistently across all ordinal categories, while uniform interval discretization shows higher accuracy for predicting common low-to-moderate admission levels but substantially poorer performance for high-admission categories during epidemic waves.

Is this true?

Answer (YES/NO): NO